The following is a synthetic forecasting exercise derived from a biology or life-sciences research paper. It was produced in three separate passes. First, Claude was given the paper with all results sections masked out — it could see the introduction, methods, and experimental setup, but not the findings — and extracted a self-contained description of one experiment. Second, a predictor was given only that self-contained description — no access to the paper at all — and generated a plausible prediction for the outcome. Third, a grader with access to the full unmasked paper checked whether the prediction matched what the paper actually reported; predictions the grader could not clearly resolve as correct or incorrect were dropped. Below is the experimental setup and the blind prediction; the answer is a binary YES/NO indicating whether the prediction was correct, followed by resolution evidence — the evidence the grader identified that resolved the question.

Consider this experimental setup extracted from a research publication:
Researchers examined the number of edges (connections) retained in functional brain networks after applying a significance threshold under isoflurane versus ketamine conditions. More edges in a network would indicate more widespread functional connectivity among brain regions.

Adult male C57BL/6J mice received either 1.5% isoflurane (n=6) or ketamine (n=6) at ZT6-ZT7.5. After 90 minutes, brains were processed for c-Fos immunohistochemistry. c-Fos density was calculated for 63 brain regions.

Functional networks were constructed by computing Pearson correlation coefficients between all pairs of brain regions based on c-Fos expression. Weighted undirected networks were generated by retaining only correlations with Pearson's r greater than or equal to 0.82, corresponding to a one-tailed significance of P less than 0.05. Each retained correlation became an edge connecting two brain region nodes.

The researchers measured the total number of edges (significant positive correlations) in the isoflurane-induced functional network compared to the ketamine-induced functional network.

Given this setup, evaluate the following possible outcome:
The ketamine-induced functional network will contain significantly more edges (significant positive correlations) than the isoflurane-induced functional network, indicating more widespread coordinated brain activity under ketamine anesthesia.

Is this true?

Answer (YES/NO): YES